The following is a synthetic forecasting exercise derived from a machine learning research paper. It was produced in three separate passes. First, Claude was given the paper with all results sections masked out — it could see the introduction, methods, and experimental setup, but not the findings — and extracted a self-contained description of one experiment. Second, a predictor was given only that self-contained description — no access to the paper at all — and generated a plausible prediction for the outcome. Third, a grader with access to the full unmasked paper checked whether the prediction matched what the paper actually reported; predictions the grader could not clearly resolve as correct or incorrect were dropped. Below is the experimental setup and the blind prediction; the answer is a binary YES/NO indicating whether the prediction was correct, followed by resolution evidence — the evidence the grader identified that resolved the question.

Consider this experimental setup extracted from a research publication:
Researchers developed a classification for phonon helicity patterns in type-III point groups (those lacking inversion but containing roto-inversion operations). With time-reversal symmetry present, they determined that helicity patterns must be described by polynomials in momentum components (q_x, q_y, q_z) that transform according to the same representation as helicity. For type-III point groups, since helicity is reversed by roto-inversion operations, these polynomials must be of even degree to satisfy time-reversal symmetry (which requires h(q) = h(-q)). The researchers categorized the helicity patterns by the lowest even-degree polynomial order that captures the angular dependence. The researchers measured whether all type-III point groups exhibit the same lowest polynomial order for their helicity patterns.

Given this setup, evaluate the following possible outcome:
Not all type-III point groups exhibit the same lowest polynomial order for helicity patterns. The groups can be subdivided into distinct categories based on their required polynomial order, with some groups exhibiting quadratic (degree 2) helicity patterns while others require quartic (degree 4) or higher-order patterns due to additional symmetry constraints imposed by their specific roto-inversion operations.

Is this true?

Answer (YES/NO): YES